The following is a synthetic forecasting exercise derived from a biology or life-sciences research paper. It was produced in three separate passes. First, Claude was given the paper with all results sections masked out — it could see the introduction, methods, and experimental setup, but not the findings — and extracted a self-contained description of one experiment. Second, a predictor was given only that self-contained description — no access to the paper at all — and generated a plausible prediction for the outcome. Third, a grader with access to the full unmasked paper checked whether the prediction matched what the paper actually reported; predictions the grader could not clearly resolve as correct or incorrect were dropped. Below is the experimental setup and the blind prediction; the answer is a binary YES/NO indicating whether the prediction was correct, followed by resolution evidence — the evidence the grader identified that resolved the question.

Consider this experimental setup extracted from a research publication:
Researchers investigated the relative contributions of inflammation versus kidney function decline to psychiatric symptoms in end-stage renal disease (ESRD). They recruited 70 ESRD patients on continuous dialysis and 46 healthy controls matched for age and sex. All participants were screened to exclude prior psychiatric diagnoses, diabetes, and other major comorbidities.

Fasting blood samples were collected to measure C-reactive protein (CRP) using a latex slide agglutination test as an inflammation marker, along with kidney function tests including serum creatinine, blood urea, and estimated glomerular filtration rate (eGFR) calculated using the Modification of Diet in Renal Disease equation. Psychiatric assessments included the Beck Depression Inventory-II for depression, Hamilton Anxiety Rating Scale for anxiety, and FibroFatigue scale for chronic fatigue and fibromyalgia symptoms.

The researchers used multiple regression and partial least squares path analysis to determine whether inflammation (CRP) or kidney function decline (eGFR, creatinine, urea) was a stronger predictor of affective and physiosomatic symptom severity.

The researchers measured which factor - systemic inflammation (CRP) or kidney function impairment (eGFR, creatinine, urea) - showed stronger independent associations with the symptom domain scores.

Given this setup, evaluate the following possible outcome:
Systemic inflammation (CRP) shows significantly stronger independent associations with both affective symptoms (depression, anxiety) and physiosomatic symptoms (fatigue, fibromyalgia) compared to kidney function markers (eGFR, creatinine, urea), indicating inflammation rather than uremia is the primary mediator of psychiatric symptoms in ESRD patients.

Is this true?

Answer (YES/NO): NO